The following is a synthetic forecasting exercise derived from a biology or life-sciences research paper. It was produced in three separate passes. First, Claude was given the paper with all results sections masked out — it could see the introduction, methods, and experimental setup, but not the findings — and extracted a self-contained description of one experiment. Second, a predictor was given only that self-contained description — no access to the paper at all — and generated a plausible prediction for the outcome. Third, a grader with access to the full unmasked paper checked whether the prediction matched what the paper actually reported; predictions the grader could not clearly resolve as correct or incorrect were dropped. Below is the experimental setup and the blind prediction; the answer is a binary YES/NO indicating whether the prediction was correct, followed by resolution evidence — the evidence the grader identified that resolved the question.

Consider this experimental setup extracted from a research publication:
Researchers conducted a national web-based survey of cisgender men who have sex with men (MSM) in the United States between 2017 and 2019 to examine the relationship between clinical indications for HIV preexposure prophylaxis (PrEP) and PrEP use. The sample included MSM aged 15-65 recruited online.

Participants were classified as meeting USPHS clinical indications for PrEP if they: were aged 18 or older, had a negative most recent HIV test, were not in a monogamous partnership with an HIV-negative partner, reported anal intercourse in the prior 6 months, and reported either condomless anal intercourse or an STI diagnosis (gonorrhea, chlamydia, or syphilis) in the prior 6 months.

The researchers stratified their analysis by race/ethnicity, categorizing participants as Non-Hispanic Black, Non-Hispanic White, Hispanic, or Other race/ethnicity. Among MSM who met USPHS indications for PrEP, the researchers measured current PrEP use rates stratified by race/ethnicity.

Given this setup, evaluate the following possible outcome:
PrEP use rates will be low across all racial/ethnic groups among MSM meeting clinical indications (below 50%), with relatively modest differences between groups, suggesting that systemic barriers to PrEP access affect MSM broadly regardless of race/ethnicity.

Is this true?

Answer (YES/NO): YES